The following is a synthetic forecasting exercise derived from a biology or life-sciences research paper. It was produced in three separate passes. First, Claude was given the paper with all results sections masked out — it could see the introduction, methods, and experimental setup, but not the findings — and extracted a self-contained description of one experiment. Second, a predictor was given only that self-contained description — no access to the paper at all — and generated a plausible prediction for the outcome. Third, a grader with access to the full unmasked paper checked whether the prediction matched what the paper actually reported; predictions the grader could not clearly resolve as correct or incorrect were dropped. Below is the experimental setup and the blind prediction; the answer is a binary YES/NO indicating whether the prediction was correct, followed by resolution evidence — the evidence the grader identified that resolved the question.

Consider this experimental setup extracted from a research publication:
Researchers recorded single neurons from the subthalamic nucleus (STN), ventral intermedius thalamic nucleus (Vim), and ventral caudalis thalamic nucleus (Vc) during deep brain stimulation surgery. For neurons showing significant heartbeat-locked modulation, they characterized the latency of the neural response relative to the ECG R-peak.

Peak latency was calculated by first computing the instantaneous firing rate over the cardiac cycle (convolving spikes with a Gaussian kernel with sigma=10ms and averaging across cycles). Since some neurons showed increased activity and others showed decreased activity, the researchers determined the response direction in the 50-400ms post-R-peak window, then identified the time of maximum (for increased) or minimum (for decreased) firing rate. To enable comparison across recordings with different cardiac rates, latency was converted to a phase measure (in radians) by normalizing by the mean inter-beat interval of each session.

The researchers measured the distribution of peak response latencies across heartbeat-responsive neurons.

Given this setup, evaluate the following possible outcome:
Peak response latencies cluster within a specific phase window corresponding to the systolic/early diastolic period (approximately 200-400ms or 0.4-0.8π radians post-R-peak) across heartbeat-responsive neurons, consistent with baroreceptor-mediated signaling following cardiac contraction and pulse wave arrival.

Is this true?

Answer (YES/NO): YES